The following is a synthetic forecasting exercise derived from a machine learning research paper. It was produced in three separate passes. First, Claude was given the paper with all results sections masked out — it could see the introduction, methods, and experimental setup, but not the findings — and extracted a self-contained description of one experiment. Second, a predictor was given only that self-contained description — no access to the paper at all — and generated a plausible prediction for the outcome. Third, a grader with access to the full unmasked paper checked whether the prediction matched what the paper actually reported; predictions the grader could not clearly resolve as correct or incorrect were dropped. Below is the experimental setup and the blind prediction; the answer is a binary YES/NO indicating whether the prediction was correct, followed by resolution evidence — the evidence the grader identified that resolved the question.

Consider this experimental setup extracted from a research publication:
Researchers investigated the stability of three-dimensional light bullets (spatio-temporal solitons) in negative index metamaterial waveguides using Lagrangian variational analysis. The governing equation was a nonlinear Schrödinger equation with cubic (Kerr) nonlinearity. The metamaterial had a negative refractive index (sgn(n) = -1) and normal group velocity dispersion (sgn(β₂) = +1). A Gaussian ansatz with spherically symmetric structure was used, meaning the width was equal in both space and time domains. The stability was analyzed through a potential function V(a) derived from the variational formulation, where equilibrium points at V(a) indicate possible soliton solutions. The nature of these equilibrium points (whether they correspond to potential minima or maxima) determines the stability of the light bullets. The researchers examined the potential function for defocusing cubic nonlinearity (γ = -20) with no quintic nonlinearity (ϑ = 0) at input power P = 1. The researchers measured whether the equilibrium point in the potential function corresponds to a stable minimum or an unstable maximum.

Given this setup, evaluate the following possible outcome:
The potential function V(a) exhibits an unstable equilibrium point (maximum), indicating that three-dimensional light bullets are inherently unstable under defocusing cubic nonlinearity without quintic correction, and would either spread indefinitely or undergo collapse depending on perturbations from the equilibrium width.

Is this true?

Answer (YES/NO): YES